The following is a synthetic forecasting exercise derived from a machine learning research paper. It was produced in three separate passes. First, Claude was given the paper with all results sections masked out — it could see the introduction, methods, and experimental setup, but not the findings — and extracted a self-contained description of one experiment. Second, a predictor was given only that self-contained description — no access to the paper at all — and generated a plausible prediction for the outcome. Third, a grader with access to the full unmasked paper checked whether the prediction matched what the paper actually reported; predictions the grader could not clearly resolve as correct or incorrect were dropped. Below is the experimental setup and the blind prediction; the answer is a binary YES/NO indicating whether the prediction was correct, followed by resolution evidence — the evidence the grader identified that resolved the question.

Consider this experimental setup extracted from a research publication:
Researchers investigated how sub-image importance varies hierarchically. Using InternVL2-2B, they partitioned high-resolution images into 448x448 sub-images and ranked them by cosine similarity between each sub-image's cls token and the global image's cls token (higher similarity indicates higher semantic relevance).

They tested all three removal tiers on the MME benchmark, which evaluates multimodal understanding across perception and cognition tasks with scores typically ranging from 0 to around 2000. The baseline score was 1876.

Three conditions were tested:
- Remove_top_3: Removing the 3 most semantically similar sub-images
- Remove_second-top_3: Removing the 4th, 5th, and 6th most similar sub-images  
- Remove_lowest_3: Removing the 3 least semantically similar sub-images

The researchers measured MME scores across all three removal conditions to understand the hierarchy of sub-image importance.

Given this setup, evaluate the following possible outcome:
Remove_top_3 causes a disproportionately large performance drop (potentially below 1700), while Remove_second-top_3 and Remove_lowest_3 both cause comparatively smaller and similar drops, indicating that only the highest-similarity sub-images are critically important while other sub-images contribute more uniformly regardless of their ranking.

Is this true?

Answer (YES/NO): NO